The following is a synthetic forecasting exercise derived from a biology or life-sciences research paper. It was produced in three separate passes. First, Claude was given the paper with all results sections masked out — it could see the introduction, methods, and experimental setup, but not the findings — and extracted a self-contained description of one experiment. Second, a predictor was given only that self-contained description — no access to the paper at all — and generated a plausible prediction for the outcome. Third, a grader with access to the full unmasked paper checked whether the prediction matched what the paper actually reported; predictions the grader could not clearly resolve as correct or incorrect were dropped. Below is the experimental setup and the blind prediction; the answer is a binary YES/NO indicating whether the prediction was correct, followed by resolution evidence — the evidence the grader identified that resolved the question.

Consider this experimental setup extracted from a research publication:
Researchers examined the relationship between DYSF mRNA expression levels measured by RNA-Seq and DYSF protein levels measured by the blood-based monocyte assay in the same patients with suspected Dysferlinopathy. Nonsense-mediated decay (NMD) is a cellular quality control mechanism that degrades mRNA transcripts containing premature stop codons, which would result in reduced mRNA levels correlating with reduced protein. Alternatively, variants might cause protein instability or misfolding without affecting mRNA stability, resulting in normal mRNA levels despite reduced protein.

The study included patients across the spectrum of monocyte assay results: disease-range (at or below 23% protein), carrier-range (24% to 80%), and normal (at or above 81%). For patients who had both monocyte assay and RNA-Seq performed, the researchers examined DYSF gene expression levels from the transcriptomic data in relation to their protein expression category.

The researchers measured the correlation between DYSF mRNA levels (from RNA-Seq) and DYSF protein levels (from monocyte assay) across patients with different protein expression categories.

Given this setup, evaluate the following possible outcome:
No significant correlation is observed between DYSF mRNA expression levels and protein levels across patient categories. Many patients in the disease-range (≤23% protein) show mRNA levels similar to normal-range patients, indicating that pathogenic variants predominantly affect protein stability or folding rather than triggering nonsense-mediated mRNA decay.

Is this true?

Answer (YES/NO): NO